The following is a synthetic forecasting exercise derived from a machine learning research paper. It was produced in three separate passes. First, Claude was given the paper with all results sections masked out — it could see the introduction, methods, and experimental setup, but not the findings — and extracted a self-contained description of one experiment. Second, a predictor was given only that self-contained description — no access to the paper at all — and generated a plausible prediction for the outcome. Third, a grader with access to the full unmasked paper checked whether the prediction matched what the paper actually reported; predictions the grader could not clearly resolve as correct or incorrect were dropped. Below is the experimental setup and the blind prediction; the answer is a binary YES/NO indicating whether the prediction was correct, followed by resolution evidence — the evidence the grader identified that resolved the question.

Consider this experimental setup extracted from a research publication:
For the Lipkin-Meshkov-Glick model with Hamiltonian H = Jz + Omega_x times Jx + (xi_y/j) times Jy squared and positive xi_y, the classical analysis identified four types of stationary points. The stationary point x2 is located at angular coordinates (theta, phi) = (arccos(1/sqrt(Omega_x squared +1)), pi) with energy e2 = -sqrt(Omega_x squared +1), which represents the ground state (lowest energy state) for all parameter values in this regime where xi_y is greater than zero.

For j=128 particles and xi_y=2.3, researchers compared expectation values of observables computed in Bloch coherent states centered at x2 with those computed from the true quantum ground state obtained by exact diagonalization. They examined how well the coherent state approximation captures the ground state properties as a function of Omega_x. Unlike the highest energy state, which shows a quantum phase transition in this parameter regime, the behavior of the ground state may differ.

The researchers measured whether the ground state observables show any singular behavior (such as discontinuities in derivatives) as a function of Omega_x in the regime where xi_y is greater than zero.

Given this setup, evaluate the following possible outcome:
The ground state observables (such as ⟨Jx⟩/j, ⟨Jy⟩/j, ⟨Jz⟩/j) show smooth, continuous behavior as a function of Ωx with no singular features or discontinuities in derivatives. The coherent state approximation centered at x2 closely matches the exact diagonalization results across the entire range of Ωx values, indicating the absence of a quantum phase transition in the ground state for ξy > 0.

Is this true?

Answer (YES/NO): YES